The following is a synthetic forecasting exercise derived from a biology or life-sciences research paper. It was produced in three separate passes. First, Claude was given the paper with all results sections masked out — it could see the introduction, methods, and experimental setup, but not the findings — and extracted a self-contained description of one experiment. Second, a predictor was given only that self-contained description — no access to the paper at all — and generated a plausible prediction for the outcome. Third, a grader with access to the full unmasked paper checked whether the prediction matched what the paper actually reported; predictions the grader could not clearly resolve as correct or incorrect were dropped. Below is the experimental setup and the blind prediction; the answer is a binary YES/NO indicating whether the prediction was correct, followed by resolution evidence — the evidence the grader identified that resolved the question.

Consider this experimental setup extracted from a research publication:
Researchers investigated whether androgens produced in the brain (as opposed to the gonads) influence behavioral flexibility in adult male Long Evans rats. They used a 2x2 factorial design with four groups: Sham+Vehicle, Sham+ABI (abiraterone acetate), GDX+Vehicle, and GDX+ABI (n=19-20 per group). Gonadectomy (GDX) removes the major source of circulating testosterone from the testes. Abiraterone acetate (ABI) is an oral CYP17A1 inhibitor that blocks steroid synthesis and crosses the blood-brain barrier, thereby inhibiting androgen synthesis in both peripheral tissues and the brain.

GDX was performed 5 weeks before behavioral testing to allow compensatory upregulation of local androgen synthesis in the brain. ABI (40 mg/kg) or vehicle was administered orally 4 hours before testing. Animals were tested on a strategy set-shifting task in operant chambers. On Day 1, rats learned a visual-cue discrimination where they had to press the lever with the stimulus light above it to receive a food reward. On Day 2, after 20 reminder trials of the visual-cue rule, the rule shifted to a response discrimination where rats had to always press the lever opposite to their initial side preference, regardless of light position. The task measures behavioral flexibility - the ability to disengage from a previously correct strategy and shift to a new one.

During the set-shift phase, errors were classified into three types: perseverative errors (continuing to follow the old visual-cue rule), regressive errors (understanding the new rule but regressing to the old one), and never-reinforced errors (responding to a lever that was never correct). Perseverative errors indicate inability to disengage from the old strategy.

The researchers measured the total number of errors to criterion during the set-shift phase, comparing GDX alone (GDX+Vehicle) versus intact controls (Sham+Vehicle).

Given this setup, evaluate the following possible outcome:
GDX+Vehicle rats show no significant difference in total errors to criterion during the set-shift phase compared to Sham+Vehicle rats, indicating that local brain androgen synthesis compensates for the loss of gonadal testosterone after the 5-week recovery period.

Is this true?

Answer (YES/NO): YES